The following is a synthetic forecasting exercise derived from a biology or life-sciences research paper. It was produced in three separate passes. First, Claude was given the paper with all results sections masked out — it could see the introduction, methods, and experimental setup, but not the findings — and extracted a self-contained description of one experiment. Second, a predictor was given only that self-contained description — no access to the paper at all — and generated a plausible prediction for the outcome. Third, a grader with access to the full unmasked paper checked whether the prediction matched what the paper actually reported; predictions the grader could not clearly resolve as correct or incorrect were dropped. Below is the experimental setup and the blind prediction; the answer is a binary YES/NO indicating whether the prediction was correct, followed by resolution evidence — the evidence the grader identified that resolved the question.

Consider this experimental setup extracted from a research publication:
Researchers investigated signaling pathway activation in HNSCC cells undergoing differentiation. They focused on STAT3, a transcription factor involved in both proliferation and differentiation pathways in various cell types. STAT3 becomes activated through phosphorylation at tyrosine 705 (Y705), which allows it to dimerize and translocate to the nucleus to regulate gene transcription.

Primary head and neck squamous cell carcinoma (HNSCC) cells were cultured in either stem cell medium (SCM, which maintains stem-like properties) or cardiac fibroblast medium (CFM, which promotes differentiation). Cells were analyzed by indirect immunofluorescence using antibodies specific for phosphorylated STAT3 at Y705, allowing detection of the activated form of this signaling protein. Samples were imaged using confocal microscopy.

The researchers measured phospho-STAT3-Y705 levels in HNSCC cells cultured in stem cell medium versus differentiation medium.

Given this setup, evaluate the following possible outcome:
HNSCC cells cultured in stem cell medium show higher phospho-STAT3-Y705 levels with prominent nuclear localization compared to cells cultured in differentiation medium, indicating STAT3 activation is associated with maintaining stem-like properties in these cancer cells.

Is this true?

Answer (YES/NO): NO